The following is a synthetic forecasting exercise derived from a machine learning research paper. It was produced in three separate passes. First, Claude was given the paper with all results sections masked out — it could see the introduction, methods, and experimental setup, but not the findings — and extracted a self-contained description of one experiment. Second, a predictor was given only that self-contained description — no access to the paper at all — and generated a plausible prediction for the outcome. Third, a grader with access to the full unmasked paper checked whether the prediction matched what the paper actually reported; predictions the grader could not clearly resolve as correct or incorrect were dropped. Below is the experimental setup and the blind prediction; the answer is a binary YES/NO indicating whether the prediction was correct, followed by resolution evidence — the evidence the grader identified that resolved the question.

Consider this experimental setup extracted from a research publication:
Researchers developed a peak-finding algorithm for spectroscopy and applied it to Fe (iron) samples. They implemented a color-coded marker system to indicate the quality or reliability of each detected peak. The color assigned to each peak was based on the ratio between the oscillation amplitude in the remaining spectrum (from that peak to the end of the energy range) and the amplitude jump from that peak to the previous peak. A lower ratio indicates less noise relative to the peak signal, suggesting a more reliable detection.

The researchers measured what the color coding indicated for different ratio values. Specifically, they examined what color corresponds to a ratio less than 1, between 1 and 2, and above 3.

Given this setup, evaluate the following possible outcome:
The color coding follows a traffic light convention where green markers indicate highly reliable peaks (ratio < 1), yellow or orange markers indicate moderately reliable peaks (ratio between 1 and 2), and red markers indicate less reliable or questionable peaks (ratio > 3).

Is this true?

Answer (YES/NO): YES